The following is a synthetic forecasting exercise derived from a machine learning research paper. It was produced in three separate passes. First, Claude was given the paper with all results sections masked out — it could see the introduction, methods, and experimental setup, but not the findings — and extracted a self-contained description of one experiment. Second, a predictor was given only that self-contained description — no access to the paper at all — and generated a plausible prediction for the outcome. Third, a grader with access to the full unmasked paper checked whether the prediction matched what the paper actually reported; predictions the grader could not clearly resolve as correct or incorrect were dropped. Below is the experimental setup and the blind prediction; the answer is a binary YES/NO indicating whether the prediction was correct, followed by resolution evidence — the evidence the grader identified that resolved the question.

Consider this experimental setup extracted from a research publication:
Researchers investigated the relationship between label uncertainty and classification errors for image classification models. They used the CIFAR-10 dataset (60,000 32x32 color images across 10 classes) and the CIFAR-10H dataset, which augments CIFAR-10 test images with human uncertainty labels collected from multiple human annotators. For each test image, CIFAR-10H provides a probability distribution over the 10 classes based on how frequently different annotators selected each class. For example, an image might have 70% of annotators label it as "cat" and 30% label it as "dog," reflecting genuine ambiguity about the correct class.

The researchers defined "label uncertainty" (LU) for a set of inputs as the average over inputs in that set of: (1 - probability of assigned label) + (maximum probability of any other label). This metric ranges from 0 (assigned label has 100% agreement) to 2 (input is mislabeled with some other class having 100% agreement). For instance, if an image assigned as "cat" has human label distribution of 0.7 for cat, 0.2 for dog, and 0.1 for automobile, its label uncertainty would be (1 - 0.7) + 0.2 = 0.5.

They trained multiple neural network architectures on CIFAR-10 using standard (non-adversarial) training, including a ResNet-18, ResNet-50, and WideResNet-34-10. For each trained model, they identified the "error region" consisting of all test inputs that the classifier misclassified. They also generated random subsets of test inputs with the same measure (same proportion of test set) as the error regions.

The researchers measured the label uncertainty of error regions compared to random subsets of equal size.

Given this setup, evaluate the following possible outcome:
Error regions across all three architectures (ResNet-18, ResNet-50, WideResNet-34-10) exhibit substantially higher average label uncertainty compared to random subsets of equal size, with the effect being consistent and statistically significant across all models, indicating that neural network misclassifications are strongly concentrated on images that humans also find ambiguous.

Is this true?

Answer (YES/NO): YES